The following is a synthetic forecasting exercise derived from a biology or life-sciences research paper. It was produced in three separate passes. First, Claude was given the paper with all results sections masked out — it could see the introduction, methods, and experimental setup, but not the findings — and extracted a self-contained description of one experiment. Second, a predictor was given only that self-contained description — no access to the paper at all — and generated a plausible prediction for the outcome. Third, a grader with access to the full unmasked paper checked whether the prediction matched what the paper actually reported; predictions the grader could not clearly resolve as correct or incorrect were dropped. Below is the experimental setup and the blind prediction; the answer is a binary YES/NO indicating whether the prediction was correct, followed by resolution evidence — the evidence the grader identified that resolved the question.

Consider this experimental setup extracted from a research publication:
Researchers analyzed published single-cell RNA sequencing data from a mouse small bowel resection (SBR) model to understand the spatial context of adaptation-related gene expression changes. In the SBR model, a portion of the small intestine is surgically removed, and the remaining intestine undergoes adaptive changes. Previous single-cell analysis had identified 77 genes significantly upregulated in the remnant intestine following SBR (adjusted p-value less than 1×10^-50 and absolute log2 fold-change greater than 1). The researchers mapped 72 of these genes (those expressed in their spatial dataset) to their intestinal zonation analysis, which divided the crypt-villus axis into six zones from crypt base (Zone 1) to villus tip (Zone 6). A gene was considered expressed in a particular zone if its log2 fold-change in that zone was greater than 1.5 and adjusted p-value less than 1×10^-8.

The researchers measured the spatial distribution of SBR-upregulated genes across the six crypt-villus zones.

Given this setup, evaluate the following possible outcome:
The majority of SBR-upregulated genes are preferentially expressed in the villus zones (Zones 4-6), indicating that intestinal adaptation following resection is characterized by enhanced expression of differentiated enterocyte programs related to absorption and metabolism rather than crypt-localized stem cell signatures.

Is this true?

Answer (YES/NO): YES